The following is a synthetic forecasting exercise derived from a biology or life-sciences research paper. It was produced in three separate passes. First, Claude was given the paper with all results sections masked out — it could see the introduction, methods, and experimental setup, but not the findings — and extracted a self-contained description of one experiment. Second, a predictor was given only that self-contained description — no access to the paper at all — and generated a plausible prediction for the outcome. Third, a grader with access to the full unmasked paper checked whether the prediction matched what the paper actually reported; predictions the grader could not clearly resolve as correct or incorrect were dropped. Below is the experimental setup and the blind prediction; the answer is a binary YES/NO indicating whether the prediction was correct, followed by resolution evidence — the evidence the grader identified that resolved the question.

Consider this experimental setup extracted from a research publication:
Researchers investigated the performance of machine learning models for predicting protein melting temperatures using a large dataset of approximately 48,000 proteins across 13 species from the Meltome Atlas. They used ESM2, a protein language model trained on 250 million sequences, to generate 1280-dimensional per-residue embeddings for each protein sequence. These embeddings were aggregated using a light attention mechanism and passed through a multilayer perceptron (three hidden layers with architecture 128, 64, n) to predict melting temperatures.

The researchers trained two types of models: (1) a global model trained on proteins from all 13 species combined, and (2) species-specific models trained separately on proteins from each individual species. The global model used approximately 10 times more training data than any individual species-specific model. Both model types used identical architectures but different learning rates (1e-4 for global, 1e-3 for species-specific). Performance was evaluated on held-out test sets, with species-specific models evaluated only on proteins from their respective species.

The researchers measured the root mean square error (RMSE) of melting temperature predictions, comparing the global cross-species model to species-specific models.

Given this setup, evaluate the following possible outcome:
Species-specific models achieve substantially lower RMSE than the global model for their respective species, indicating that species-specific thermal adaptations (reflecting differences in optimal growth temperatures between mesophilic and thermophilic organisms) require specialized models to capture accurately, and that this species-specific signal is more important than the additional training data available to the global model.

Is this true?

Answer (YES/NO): YES